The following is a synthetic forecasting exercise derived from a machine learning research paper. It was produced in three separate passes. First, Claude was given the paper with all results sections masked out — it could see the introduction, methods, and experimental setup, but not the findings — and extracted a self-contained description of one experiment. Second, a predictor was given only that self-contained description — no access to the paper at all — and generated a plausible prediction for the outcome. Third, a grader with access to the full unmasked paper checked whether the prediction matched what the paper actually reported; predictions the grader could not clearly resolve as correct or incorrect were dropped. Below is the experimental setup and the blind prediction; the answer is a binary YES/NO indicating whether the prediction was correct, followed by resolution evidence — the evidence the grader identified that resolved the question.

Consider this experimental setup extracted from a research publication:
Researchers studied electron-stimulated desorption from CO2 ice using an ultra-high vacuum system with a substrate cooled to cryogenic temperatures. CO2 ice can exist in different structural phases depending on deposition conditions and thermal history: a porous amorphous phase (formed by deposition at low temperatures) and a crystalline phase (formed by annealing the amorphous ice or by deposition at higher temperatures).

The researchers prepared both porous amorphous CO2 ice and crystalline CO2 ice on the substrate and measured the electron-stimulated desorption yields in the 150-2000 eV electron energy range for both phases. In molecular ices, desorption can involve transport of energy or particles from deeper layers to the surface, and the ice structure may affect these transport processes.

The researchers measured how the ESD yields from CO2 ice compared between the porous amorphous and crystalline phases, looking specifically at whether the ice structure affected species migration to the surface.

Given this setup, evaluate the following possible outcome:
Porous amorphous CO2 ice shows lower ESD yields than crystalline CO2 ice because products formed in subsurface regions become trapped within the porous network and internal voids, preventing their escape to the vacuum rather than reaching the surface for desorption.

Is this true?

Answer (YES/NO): NO